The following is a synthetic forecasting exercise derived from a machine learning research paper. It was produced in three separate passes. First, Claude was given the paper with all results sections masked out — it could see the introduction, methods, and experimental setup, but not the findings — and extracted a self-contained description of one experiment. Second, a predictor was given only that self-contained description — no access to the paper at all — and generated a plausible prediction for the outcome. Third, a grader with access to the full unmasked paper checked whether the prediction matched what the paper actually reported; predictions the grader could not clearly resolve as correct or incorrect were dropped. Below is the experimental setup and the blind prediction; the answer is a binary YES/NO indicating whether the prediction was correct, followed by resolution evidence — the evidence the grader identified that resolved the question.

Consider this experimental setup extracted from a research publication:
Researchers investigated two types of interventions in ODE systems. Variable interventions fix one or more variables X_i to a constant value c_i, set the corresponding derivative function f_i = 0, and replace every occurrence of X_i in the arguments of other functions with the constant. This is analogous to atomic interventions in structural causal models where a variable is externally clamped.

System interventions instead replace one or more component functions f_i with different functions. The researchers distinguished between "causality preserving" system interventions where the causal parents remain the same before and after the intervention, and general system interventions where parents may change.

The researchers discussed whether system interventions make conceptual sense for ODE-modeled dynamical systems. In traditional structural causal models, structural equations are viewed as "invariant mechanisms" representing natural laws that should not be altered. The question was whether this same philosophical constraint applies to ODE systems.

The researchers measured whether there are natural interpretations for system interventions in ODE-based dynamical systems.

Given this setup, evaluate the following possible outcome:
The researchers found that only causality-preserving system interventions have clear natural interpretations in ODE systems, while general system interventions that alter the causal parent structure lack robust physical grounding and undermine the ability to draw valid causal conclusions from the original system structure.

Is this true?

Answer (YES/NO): NO